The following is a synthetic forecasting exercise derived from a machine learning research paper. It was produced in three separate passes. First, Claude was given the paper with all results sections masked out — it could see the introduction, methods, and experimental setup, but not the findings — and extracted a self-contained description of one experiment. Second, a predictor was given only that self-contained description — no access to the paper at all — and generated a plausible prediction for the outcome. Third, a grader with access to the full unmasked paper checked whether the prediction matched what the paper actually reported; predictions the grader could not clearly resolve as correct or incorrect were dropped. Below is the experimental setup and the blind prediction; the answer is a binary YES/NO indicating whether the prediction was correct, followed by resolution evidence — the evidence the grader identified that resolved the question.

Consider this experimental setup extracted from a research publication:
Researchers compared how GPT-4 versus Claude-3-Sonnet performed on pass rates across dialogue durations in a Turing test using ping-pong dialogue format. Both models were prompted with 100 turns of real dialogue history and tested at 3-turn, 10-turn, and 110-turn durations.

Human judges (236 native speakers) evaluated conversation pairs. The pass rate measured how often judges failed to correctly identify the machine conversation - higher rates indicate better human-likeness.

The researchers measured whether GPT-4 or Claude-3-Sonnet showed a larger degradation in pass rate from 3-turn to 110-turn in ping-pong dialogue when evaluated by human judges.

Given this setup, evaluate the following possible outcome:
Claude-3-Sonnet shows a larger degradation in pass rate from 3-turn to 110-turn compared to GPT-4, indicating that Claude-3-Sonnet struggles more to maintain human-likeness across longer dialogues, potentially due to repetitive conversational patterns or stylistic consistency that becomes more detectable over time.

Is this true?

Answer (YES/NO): YES